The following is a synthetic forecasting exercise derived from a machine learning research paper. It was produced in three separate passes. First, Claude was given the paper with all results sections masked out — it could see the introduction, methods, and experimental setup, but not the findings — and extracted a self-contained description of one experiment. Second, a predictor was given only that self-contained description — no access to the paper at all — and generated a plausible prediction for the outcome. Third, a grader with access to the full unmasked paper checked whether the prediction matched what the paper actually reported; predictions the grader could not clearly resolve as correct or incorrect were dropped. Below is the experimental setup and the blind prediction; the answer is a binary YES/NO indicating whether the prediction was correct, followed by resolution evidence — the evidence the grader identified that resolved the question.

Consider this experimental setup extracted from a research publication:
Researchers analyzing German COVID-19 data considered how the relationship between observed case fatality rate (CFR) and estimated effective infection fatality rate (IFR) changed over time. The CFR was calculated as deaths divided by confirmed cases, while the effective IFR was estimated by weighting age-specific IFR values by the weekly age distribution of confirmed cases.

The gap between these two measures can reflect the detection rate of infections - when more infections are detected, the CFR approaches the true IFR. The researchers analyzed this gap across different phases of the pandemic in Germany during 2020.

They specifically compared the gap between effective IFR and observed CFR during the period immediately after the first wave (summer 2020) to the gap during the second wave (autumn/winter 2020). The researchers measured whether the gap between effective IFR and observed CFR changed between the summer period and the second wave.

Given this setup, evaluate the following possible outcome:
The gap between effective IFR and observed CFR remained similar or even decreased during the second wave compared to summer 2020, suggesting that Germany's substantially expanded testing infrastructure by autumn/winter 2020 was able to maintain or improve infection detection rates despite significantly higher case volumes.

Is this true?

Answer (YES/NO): NO